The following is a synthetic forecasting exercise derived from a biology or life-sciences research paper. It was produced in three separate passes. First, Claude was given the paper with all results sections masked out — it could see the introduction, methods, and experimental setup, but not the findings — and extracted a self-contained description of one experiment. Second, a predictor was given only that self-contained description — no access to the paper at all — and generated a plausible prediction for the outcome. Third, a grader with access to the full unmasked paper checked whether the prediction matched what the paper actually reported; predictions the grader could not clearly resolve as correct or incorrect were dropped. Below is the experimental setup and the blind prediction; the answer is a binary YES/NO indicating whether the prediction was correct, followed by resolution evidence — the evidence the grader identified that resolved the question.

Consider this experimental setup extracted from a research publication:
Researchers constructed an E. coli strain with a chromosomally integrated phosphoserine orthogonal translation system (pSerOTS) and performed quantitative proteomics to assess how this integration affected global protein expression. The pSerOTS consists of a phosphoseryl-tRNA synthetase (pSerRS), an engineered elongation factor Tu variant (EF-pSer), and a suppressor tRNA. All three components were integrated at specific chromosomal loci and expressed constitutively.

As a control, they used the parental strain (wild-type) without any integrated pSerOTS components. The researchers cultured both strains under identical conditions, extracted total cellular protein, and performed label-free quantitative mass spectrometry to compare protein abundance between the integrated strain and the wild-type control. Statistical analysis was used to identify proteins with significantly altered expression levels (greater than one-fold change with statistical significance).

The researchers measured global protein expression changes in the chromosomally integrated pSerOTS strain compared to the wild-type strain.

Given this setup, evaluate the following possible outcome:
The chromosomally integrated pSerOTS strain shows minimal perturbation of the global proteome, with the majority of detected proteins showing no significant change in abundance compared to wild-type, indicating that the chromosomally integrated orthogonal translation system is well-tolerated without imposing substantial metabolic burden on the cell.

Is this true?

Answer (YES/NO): NO